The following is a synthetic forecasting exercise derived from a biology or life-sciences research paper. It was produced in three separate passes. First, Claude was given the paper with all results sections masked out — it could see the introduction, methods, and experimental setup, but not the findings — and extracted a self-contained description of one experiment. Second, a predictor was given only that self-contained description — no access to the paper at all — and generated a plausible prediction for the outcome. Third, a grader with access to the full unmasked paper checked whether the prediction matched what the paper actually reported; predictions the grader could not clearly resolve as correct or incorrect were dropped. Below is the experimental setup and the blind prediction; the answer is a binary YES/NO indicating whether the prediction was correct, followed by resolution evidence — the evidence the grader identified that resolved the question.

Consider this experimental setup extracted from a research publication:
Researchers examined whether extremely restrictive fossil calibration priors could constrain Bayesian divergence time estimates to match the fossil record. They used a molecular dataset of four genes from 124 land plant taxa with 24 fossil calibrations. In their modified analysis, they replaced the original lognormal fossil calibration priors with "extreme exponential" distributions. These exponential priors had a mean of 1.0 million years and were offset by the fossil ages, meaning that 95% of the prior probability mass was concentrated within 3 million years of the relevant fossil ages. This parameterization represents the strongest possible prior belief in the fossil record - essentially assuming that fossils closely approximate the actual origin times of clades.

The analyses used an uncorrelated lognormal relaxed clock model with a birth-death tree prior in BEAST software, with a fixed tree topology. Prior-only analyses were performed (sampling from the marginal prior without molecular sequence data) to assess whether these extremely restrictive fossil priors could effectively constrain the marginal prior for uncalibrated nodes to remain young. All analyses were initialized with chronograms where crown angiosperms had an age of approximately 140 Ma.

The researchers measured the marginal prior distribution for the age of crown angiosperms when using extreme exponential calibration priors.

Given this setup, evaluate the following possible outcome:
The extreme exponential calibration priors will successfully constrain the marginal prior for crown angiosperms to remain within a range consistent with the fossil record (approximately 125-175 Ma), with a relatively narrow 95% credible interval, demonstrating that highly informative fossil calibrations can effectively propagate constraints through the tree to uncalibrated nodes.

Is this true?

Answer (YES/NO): NO